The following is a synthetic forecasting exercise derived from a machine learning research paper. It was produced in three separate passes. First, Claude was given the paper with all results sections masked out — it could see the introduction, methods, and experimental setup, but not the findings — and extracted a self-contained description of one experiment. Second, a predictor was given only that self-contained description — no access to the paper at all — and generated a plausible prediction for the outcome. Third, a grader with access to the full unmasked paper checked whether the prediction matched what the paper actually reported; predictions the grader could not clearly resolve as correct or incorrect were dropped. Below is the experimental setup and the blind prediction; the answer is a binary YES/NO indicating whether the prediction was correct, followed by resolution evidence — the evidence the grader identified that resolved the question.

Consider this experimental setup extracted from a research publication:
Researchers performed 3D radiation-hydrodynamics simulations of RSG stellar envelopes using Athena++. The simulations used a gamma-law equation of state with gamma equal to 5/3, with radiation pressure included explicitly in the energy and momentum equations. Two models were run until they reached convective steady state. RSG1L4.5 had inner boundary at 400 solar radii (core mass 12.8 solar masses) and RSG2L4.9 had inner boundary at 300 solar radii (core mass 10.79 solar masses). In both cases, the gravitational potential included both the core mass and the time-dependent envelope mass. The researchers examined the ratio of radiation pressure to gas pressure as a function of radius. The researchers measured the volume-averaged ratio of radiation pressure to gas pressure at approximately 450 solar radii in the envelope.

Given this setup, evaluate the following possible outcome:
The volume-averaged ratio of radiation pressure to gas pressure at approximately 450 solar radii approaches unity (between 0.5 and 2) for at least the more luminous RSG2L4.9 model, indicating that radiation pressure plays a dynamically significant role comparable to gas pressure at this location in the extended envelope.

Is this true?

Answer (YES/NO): NO